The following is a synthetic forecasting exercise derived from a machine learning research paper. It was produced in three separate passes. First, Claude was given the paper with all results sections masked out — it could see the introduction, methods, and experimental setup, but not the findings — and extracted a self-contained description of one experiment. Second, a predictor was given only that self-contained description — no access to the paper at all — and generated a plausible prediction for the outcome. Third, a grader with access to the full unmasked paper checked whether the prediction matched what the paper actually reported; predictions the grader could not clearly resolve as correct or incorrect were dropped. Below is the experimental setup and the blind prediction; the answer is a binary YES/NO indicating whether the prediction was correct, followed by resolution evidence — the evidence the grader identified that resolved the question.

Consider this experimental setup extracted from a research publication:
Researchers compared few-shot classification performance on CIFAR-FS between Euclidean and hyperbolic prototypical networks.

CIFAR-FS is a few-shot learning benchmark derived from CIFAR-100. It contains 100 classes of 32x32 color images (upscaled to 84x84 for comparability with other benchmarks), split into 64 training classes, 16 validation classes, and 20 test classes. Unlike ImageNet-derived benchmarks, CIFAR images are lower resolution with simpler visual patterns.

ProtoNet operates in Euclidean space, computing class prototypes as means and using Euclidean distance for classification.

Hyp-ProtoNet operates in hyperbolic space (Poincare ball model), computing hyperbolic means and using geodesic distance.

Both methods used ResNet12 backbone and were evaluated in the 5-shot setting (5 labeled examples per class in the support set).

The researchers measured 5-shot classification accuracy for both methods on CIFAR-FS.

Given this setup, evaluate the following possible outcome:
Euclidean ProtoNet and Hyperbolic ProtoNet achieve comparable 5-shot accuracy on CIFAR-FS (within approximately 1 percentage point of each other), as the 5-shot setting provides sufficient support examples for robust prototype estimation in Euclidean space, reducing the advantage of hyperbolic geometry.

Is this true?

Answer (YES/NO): NO